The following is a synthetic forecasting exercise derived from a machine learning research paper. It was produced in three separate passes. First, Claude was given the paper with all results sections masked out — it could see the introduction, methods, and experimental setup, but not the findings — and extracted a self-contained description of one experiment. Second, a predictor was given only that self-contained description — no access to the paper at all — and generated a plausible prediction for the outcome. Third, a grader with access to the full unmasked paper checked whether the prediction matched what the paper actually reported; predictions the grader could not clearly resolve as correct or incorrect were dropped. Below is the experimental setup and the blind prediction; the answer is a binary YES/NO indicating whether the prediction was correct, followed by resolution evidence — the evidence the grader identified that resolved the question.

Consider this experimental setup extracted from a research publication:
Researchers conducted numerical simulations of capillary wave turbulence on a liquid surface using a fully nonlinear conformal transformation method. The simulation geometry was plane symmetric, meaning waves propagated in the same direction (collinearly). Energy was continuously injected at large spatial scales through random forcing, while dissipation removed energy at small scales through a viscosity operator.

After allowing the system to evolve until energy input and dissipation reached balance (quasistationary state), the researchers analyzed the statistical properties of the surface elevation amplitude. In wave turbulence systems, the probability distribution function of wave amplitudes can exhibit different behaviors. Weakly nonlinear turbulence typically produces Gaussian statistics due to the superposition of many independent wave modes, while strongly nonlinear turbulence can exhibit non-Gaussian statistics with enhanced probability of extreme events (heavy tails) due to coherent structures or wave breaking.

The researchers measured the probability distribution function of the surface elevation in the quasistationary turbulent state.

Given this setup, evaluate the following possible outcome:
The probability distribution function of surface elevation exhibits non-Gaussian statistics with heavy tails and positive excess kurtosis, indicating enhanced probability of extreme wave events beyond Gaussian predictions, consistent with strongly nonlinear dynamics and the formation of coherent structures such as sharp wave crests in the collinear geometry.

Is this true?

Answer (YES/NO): NO